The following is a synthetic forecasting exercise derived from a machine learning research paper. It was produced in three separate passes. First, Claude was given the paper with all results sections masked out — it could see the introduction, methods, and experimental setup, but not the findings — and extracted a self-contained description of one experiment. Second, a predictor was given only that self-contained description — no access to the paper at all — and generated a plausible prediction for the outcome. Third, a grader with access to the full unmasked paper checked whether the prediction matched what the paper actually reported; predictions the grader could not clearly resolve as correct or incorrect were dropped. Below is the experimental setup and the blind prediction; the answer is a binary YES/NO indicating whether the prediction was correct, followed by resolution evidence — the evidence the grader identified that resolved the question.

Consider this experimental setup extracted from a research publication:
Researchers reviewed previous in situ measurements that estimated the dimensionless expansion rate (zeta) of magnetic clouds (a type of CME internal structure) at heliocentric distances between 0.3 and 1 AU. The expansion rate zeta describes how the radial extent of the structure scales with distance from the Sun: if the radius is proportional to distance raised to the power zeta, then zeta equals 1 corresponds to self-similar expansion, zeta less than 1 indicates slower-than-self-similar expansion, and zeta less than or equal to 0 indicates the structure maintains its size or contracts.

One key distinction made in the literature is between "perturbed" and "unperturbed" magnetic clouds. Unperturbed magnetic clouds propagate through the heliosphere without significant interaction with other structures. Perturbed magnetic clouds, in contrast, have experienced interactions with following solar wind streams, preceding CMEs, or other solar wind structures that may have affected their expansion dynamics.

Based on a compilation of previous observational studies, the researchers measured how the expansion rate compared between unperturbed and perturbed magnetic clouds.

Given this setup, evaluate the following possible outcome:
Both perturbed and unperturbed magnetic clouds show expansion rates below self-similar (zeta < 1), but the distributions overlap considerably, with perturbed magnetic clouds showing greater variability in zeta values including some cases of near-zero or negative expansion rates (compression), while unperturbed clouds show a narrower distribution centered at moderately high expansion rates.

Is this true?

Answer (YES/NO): YES